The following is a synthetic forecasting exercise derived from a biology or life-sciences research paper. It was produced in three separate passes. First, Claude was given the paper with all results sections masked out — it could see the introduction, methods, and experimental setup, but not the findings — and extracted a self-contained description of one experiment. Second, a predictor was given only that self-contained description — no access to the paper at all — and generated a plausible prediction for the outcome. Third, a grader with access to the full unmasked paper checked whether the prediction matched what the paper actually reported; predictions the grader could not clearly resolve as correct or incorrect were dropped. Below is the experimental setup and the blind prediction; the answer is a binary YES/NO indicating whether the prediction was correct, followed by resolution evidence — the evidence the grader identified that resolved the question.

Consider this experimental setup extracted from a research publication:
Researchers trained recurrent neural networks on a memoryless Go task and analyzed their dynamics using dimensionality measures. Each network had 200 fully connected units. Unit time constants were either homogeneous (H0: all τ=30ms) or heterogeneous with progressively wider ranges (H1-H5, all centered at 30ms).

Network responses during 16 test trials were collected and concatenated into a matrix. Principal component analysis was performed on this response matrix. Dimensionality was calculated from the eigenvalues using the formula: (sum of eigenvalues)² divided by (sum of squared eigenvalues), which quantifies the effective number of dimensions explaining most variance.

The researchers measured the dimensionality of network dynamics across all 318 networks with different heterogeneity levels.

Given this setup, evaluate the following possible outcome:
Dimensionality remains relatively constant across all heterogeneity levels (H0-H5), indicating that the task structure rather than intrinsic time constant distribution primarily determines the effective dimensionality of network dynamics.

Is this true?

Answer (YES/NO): YES